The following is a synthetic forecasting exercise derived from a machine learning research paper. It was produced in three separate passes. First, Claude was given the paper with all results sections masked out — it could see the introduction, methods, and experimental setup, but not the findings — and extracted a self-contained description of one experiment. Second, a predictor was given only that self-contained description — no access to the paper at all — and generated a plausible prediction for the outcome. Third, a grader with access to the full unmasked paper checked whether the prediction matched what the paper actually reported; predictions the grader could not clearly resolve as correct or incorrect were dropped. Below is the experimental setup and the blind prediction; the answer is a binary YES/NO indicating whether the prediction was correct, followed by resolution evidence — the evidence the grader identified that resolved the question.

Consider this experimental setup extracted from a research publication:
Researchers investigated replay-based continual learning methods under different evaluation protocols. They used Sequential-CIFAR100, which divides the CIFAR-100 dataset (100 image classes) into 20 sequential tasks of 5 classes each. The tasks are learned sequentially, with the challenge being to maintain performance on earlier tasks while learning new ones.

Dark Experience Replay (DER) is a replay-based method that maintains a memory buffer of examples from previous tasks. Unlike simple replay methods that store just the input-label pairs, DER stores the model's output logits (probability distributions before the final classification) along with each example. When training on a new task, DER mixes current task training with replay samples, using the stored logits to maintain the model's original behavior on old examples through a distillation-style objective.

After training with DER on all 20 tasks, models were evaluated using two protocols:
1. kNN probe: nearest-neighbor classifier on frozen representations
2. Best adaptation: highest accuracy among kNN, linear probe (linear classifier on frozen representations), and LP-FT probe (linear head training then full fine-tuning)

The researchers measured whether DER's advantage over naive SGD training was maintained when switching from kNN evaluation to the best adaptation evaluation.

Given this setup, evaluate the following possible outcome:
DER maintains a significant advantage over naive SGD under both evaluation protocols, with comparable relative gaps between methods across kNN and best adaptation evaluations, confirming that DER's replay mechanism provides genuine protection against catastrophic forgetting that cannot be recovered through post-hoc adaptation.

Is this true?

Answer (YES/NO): NO